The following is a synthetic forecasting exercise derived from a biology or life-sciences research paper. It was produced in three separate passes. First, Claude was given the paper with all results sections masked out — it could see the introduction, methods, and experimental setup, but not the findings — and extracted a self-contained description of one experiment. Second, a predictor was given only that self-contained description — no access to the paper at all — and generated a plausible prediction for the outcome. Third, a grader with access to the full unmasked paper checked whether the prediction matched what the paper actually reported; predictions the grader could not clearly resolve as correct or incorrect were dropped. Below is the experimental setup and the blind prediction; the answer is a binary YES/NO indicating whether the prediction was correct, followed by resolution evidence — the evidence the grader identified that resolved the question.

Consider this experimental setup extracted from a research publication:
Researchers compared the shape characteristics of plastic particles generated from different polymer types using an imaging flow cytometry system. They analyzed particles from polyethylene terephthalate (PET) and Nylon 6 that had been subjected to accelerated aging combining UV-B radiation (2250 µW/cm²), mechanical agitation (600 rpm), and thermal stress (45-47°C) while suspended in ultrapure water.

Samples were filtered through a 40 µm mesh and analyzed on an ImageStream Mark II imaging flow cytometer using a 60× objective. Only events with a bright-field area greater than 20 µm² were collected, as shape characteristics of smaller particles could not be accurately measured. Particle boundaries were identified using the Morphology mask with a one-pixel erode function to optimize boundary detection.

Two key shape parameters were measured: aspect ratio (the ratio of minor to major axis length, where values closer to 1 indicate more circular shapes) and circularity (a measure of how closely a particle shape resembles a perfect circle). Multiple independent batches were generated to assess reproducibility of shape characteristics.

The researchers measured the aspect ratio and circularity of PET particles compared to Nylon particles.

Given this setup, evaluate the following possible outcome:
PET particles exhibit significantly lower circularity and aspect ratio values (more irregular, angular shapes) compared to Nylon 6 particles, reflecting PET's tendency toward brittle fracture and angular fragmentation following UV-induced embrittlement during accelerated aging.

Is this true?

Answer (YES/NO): YES